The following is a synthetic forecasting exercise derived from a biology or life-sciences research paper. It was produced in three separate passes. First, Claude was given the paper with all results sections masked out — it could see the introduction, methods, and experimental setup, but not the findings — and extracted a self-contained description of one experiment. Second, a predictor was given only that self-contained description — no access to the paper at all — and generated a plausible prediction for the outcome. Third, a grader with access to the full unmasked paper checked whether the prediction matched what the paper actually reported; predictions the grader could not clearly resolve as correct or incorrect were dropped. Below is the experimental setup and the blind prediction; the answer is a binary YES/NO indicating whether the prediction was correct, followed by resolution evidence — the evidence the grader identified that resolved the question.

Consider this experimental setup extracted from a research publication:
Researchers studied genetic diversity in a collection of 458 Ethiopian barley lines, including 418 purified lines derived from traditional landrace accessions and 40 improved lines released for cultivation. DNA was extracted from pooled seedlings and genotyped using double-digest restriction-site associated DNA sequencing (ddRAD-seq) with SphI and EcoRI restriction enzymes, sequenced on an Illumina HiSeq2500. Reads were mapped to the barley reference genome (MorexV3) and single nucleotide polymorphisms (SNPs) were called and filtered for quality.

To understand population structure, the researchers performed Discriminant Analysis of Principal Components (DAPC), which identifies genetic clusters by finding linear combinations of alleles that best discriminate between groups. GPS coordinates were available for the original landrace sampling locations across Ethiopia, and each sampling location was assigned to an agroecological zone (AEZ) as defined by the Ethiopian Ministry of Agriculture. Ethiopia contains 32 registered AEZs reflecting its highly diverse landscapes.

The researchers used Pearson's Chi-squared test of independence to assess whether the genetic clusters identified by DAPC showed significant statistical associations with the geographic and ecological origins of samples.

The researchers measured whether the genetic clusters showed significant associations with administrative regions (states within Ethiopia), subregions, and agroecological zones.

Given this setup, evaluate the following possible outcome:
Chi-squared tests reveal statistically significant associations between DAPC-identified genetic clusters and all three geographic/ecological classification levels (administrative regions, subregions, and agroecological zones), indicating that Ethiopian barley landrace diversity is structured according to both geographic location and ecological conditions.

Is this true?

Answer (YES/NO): NO